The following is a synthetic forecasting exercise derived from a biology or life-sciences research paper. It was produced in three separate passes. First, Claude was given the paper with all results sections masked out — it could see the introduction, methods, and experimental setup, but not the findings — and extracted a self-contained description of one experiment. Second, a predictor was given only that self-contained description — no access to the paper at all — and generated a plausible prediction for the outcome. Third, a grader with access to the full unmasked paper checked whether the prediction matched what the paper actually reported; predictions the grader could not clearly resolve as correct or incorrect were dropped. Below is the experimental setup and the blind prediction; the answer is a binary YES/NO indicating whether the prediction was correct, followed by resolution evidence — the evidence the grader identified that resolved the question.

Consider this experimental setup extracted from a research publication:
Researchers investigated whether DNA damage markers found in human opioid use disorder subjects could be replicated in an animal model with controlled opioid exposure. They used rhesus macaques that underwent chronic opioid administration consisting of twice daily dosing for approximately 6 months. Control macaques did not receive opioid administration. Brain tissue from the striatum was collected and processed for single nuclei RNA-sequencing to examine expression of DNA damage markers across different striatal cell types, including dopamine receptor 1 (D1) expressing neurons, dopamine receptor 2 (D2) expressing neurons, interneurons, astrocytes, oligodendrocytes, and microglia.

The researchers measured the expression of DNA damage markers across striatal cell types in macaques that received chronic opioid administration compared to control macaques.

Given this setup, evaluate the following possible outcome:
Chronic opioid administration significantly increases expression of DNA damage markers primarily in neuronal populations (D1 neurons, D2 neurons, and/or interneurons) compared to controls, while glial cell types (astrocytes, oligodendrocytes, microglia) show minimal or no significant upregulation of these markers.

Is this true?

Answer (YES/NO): YES